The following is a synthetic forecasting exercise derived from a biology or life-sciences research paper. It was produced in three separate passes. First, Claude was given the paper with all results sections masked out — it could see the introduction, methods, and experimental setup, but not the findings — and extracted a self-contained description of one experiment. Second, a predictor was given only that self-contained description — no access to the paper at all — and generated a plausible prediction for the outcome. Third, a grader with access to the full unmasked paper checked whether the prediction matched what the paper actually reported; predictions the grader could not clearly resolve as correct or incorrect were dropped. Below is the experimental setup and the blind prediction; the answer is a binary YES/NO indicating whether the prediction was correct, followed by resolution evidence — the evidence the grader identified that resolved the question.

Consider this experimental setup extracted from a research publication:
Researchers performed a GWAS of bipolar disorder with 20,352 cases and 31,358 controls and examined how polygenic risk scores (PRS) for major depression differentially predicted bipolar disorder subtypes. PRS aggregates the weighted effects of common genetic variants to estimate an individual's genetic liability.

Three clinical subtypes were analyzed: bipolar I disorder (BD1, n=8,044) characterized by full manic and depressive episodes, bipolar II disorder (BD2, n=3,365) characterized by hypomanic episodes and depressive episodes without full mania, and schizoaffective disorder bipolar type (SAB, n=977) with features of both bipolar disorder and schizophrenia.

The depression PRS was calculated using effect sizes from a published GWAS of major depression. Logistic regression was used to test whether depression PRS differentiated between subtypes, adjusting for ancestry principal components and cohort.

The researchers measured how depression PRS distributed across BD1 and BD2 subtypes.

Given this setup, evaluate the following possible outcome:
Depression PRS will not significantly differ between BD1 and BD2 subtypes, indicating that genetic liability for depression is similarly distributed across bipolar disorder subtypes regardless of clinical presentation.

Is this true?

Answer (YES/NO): NO